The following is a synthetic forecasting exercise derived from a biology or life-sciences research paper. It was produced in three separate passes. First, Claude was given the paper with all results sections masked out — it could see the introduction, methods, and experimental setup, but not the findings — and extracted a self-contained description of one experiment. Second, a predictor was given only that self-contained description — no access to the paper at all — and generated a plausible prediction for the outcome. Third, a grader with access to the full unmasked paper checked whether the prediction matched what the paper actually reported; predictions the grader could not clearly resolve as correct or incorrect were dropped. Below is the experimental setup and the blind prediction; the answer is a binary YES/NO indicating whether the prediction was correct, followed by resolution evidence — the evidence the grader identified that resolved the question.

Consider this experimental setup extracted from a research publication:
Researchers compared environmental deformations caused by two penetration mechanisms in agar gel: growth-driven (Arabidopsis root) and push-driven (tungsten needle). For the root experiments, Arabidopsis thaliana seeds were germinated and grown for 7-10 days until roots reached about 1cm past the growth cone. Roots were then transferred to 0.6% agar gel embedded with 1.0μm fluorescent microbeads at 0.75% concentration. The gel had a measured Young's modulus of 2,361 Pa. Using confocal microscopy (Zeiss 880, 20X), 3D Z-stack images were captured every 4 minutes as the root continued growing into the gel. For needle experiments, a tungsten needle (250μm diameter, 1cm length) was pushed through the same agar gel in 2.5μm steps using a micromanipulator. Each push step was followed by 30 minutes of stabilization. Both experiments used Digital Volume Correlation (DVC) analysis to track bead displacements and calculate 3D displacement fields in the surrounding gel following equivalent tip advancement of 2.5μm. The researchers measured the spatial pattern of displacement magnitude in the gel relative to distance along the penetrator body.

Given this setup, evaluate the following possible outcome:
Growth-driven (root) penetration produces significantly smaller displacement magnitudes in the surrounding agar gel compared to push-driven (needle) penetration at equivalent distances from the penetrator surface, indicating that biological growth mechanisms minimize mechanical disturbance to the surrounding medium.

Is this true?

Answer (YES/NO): YES